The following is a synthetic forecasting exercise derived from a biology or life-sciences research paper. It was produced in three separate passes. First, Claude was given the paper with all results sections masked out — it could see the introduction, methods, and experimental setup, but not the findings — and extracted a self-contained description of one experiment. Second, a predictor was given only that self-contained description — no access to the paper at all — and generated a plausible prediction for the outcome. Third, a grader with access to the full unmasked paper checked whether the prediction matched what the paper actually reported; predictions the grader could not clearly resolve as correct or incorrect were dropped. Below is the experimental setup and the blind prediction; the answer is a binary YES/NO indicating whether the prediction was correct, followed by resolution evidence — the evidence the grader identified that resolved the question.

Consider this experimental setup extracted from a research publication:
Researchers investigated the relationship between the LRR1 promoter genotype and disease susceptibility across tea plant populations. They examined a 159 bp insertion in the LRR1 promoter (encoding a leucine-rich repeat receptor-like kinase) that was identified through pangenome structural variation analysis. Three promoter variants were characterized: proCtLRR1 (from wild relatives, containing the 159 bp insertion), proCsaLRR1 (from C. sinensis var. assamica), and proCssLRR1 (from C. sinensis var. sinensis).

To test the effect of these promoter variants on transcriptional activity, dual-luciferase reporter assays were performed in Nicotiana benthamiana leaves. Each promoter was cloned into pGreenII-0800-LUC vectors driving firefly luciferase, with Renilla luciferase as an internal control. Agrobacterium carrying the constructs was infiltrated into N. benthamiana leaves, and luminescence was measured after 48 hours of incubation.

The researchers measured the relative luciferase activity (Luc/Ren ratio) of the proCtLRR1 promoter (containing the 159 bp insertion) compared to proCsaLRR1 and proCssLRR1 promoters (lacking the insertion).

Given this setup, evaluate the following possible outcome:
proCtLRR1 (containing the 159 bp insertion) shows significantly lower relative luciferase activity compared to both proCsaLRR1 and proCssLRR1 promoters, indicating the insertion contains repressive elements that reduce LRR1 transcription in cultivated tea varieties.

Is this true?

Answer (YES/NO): NO